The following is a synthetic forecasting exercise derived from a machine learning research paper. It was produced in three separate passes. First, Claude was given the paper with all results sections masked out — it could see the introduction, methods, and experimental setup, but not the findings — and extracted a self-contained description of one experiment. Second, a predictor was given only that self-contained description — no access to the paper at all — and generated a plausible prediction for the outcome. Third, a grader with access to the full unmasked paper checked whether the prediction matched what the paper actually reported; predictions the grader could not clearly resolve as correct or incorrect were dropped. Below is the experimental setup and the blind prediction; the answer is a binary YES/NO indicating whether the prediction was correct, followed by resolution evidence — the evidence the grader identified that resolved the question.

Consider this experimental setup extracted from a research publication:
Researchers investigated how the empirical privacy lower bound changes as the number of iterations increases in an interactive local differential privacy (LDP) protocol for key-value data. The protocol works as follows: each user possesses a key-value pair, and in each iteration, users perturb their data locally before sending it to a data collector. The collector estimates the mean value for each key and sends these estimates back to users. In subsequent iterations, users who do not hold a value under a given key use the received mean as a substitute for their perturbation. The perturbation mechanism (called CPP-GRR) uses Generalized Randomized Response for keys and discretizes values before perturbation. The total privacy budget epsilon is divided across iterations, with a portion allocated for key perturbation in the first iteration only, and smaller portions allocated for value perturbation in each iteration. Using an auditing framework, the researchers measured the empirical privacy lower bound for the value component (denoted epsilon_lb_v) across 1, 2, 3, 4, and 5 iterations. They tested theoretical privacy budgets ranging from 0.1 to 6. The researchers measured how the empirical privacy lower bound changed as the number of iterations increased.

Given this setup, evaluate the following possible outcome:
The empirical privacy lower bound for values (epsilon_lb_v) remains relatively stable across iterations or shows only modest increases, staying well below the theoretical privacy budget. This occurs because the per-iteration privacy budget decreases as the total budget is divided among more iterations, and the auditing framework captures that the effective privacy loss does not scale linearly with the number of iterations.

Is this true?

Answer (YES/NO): YES